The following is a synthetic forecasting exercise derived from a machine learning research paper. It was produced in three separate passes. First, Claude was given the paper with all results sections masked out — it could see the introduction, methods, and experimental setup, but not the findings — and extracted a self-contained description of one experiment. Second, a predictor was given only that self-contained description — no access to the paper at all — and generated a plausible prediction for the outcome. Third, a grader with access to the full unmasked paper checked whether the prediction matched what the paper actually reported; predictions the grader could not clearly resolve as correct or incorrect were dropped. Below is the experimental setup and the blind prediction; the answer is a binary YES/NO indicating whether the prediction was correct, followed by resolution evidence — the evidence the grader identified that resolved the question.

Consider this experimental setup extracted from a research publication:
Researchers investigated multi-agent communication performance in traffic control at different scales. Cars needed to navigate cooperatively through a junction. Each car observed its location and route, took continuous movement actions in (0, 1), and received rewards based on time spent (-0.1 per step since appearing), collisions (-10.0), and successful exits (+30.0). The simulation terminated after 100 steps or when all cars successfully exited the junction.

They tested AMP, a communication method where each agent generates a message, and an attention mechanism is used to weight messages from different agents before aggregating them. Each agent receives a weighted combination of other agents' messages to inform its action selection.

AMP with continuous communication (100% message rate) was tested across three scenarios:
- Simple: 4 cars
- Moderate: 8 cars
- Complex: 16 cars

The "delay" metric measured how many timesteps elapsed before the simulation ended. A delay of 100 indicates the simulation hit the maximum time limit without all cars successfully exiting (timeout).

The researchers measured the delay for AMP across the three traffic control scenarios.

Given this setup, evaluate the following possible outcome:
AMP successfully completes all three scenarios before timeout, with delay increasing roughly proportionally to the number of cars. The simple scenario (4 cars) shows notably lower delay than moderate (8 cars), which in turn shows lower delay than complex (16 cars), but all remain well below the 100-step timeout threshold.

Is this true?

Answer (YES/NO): NO